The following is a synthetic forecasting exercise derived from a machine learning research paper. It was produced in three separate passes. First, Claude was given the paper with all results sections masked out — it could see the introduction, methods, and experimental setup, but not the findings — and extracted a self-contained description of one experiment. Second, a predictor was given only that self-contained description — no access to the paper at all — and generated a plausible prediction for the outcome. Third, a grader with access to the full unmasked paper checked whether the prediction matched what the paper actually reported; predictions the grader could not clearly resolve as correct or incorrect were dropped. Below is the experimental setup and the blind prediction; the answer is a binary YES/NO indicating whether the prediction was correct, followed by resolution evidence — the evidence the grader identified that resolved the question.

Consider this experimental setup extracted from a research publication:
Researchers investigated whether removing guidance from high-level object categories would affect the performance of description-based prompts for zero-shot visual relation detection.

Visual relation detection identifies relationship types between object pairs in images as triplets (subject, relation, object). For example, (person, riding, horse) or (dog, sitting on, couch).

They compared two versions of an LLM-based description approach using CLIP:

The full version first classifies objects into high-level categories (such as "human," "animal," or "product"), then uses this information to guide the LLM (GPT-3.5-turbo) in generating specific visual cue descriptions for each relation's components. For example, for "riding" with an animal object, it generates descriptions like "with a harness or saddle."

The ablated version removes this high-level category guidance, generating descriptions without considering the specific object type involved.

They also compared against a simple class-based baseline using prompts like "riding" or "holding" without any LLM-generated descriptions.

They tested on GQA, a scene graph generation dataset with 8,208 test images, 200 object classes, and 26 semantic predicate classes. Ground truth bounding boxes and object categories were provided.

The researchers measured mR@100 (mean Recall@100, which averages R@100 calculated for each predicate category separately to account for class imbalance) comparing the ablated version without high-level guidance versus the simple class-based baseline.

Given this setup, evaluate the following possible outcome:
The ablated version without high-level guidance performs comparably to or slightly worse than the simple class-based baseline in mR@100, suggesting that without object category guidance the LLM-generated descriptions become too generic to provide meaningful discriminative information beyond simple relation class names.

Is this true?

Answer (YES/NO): YES